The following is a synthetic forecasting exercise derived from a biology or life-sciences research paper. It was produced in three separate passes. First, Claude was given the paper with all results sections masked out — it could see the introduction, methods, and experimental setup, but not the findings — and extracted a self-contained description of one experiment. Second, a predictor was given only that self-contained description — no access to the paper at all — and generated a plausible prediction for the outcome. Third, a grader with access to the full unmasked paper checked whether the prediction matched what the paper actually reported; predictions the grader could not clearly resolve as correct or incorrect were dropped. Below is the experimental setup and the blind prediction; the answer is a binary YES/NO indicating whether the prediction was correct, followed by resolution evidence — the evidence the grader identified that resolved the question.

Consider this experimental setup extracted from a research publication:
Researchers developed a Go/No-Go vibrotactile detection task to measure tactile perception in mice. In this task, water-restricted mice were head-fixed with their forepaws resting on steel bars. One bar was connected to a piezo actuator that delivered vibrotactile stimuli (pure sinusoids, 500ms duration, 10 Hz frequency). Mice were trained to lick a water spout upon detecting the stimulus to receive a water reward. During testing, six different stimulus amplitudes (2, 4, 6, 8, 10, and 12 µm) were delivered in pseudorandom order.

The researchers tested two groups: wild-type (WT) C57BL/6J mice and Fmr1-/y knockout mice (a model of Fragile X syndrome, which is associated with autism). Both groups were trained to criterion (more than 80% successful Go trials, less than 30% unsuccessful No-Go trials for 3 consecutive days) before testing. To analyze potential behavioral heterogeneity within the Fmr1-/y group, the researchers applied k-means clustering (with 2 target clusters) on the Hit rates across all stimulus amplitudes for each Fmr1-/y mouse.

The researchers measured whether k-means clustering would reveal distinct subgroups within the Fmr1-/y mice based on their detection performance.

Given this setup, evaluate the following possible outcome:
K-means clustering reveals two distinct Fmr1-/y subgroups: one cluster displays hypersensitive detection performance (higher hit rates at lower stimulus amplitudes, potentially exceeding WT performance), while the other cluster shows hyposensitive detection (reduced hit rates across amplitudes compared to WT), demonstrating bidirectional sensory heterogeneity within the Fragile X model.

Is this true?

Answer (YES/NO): NO